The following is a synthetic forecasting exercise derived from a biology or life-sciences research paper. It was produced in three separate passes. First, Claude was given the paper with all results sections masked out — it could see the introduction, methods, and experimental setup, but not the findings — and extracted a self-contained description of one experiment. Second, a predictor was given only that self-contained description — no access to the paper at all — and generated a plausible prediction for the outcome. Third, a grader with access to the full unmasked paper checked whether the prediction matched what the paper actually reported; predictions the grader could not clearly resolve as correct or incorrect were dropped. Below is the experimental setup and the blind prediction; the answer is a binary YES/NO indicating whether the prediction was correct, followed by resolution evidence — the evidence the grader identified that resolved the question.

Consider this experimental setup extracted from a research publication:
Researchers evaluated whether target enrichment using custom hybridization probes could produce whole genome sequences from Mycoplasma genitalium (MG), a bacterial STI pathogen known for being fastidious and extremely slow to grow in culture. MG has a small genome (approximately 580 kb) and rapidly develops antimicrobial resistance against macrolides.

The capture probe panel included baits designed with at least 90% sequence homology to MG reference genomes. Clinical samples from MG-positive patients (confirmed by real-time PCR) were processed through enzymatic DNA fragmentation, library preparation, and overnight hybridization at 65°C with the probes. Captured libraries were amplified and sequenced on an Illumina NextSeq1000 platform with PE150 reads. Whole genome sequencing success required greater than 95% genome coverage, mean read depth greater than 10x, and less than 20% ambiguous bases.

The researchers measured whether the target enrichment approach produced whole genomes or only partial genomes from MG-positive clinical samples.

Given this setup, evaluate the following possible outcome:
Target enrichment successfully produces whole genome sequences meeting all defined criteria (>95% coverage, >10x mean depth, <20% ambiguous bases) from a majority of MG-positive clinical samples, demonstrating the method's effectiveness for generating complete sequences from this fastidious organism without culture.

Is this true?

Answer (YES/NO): NO